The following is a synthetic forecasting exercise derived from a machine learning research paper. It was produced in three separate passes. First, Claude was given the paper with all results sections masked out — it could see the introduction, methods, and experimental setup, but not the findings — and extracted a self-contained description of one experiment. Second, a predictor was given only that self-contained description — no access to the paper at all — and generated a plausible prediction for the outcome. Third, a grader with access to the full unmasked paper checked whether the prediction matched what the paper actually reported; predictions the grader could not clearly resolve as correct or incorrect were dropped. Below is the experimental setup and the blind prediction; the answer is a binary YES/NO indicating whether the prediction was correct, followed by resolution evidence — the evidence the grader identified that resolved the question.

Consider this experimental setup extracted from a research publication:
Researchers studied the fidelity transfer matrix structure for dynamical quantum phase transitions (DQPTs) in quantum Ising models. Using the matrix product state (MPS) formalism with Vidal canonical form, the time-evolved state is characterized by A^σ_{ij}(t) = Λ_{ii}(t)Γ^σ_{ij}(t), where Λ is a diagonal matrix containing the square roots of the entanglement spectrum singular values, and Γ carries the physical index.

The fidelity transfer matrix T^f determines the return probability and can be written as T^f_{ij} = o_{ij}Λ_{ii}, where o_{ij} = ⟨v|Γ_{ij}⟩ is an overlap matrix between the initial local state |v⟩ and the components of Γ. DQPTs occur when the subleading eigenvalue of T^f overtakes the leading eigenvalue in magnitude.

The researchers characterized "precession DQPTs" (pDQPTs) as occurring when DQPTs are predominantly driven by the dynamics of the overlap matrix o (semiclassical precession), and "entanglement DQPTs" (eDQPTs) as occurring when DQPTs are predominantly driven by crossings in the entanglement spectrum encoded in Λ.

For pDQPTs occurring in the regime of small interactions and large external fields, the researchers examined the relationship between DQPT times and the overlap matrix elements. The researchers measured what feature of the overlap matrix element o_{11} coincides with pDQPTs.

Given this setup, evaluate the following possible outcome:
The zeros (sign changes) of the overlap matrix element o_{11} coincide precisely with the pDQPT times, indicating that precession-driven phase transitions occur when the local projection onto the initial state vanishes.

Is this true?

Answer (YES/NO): NO